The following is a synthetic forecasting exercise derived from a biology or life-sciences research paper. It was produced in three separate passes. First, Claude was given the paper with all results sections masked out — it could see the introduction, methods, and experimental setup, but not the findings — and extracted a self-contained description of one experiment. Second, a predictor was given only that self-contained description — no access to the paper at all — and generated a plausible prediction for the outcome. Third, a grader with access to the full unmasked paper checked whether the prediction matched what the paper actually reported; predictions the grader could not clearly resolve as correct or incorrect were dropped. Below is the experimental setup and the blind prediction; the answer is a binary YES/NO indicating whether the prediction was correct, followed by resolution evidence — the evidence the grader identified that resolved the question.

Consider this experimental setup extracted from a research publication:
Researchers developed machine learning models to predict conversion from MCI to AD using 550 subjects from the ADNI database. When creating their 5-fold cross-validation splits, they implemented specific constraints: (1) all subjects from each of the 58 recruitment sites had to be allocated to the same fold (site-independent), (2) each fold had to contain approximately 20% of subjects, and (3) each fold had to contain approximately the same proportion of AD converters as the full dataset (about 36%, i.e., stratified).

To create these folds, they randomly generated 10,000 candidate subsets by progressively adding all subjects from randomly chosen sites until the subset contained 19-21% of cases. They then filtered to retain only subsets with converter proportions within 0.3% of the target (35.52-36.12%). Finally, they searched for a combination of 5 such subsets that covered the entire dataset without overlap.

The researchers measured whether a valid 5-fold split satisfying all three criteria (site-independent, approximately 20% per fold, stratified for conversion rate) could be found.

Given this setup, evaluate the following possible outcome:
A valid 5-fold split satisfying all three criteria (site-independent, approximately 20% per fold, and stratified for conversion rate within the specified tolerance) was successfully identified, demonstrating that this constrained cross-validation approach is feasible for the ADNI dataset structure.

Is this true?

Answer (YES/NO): YES